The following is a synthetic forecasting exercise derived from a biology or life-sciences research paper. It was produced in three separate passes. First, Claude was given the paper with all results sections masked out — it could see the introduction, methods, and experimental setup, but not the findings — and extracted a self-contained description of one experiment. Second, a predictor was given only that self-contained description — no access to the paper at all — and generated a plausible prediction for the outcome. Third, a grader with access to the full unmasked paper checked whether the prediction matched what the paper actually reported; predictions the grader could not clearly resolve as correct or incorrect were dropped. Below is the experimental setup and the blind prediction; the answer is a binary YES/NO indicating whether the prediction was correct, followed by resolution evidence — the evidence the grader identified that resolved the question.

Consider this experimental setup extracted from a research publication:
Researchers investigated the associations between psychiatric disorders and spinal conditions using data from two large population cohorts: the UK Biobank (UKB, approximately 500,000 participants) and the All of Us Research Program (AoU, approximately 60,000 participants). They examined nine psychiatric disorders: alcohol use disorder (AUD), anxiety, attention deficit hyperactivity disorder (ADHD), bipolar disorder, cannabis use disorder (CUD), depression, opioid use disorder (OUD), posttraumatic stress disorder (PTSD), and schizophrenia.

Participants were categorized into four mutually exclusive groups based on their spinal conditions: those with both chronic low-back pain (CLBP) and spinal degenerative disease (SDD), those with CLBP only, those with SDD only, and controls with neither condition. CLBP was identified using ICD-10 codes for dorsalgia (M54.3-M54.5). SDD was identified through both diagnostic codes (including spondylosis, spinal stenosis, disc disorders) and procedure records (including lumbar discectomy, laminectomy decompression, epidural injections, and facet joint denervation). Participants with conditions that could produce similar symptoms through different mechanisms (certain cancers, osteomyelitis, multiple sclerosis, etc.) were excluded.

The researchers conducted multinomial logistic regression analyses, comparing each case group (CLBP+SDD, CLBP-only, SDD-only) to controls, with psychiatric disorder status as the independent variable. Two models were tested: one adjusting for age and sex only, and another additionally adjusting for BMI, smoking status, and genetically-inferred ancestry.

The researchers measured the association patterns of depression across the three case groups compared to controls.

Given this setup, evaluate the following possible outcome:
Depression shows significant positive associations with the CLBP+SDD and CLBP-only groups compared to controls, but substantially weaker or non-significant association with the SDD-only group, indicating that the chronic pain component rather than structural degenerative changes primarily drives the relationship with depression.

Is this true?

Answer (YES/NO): NO